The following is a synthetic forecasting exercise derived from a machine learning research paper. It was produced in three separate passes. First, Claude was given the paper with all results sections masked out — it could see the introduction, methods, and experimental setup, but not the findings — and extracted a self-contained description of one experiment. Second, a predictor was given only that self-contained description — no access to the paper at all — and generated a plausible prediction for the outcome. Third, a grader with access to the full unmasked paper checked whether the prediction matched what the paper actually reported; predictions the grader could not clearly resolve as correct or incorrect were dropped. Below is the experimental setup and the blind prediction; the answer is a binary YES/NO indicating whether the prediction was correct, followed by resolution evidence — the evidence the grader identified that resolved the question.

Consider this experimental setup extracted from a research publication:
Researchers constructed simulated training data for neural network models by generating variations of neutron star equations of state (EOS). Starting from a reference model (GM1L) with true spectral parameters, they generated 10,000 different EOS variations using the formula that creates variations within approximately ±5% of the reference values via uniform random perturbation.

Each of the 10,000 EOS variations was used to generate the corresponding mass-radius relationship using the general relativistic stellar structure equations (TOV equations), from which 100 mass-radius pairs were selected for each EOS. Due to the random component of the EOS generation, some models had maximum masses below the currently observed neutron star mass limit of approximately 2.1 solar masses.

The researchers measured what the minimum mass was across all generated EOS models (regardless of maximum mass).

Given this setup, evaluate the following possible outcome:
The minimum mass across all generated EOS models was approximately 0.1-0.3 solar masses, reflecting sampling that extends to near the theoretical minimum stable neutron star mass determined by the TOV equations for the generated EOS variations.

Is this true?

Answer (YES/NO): NO